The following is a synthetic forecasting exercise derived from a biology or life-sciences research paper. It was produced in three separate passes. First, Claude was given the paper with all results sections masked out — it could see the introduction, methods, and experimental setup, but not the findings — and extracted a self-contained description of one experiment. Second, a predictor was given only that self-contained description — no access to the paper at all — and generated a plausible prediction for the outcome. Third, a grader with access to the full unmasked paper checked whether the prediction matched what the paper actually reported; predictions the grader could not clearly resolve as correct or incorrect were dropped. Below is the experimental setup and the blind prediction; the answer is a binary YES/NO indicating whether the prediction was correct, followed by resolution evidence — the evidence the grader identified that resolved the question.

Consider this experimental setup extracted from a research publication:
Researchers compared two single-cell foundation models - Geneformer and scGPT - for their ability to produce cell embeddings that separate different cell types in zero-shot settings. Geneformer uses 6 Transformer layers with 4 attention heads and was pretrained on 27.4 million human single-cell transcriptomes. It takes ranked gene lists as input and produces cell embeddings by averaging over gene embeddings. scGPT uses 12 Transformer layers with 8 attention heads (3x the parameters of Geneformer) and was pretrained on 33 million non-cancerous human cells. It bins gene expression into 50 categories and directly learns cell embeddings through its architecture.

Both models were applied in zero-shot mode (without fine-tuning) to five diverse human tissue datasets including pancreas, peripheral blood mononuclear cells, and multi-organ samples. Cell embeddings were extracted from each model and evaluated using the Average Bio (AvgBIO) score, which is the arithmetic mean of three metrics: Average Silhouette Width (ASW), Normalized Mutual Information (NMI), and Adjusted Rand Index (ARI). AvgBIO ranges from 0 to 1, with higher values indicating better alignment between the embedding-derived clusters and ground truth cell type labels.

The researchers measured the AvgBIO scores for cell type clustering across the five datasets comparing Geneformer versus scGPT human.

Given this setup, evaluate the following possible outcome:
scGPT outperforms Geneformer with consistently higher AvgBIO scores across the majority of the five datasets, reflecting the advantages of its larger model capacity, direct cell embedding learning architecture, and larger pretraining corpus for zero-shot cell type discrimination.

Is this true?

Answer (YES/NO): NO